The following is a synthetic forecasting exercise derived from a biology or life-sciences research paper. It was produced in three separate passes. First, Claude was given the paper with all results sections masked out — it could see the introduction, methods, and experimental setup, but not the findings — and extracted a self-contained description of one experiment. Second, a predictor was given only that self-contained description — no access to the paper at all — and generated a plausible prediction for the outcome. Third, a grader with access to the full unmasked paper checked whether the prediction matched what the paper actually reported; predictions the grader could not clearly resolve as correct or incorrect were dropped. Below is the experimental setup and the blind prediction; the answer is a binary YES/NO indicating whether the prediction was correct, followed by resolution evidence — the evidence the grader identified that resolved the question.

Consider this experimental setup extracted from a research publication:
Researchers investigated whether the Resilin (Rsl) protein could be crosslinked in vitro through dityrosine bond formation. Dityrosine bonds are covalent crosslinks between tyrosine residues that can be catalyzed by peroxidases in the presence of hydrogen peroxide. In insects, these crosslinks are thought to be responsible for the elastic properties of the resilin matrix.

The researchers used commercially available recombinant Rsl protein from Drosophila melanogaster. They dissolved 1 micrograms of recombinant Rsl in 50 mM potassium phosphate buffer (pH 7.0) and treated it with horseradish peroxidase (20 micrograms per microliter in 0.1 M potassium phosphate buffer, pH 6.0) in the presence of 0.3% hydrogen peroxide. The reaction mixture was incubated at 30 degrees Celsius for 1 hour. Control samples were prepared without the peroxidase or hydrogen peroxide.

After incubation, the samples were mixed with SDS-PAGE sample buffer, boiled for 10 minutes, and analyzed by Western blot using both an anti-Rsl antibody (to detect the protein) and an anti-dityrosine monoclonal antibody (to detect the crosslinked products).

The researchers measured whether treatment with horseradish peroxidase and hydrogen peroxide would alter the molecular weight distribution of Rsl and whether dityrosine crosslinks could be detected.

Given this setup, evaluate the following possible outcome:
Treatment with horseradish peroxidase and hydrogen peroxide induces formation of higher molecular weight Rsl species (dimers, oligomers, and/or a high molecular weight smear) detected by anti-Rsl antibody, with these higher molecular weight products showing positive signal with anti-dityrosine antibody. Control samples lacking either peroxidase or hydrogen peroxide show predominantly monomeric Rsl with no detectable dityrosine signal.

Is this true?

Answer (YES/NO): YES